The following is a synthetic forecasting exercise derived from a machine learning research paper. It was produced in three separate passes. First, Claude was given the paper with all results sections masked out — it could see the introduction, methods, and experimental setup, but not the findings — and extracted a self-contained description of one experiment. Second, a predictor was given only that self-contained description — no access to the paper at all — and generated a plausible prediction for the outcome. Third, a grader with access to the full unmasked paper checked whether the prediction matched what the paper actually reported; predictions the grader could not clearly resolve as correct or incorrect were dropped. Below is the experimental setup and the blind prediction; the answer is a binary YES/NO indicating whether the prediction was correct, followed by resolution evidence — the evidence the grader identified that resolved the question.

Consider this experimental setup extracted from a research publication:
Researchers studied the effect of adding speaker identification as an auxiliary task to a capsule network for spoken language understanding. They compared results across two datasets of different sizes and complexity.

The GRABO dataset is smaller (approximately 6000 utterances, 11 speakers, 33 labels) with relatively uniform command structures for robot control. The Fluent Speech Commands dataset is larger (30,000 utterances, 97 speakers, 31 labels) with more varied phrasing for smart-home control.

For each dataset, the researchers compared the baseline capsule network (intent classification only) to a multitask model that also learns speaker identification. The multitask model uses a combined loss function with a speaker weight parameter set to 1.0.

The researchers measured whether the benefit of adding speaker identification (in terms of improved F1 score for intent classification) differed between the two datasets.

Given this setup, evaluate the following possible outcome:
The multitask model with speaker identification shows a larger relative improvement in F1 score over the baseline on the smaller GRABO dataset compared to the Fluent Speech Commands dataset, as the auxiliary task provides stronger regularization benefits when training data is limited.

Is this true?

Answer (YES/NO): NO